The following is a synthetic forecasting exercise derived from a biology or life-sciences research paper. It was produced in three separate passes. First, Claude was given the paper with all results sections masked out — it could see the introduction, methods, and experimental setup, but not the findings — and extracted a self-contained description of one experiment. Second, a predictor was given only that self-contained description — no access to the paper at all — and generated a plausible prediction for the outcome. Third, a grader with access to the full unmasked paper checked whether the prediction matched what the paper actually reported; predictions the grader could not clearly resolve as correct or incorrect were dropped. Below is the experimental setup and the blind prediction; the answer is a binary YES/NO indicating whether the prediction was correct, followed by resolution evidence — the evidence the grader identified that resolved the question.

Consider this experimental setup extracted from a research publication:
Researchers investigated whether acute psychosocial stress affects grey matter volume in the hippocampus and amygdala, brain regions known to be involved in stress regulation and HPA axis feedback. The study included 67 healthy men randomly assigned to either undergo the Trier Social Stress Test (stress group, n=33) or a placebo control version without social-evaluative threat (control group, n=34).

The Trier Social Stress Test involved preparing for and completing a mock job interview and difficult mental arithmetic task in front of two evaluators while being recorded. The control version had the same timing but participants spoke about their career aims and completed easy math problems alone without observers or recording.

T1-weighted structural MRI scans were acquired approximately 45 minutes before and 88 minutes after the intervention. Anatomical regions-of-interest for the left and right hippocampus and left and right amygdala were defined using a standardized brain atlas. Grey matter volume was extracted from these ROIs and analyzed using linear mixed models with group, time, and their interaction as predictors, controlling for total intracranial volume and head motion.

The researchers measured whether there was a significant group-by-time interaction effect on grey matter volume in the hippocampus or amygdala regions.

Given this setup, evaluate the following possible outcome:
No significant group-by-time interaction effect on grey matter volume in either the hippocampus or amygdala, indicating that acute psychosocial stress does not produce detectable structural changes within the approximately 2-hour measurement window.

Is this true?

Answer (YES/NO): YES